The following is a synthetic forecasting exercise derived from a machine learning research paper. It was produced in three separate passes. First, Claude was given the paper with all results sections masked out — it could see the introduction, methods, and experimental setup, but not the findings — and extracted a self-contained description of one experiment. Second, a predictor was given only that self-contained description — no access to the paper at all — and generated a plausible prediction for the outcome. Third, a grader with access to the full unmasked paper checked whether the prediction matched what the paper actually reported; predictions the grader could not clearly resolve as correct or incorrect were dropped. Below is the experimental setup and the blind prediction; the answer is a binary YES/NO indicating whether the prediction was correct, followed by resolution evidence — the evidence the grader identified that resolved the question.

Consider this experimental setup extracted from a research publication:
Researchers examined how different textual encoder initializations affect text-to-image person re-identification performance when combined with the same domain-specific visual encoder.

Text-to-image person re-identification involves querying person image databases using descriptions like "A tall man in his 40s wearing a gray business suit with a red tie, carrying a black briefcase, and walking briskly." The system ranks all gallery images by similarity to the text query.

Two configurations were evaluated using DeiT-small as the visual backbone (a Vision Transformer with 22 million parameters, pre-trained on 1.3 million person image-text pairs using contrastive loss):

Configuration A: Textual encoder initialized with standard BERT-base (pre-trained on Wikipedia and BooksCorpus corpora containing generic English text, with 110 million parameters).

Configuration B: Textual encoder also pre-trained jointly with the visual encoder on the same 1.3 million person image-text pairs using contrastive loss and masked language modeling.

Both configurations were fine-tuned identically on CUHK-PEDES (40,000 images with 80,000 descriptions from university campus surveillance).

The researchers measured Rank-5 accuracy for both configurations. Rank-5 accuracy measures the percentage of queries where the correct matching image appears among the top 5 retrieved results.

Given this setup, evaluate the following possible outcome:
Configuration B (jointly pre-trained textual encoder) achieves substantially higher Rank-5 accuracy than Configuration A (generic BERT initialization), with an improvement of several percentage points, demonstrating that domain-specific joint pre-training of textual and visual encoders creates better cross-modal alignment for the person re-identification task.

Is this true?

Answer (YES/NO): NO